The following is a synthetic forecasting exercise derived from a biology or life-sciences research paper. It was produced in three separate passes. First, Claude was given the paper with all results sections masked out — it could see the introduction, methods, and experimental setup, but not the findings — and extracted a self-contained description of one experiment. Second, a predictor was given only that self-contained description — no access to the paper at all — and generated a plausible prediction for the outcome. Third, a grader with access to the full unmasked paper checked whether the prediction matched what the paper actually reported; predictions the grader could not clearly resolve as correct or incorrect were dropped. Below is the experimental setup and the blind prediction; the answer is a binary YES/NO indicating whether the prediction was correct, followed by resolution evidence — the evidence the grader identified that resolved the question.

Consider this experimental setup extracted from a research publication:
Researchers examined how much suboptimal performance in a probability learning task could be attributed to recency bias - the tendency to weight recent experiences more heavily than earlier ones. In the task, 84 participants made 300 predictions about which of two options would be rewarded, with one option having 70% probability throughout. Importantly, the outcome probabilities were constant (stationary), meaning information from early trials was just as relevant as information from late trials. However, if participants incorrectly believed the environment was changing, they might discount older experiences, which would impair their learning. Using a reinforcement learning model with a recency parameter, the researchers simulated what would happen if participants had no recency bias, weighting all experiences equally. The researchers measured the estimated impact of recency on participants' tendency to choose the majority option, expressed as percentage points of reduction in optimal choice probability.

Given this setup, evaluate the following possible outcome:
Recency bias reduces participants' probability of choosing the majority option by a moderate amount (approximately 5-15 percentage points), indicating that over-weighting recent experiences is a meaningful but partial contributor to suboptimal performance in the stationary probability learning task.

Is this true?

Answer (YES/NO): YES